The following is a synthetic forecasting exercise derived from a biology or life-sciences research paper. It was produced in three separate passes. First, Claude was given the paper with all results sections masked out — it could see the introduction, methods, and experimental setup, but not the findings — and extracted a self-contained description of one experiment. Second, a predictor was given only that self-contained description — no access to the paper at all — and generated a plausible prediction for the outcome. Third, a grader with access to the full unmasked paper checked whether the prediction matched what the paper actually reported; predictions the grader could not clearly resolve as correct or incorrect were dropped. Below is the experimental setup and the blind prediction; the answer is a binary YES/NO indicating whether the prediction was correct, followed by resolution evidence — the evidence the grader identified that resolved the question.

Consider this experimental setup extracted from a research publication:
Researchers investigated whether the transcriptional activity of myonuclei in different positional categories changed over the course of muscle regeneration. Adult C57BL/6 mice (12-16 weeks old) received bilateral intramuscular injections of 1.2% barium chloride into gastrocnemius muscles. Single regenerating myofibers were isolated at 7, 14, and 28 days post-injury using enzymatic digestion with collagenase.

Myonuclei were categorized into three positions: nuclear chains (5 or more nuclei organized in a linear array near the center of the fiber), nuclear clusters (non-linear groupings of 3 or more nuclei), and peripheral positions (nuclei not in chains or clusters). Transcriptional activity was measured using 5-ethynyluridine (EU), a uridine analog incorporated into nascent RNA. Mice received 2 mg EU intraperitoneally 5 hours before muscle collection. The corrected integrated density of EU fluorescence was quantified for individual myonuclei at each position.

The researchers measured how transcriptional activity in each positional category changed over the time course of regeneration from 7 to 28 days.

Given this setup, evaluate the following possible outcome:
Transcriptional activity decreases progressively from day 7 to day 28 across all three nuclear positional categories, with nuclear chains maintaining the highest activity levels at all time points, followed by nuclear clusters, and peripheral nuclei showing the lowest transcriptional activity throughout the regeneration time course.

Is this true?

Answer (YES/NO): NO